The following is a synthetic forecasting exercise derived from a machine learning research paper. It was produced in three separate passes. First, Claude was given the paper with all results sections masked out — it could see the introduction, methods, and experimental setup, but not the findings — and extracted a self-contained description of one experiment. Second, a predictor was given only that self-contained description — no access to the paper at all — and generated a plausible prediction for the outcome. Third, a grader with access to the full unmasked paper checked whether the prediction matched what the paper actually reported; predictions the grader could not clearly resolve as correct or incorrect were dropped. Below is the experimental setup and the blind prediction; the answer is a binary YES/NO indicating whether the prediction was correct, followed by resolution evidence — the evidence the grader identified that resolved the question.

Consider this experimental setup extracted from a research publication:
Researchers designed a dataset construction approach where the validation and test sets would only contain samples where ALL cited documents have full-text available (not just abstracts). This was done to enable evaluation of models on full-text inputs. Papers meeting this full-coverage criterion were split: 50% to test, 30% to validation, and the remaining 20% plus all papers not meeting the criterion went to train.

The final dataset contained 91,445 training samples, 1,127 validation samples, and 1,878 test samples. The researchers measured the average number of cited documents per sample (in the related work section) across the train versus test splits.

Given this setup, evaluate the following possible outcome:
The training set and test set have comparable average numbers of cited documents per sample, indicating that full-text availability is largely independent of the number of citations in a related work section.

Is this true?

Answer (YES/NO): NO